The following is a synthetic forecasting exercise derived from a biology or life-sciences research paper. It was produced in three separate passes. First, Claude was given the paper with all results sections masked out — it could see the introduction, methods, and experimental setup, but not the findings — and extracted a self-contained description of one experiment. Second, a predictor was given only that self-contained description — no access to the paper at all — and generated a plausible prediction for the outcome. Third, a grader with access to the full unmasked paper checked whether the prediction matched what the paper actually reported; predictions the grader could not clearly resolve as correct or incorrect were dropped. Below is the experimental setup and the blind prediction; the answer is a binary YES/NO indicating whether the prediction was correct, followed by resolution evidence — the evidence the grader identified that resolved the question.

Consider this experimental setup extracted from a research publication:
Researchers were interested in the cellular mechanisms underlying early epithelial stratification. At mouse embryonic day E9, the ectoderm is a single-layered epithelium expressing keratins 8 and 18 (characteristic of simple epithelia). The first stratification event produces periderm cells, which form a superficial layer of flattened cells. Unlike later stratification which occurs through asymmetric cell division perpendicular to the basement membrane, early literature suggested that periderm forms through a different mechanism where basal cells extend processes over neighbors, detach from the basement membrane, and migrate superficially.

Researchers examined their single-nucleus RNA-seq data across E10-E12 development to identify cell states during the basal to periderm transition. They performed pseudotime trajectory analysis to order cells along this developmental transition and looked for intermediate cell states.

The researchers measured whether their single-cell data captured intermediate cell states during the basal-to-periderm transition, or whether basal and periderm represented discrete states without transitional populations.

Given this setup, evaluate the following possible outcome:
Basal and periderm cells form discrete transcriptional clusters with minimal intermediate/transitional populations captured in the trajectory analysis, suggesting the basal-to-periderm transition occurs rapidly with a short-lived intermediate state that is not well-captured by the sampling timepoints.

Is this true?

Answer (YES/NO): YES